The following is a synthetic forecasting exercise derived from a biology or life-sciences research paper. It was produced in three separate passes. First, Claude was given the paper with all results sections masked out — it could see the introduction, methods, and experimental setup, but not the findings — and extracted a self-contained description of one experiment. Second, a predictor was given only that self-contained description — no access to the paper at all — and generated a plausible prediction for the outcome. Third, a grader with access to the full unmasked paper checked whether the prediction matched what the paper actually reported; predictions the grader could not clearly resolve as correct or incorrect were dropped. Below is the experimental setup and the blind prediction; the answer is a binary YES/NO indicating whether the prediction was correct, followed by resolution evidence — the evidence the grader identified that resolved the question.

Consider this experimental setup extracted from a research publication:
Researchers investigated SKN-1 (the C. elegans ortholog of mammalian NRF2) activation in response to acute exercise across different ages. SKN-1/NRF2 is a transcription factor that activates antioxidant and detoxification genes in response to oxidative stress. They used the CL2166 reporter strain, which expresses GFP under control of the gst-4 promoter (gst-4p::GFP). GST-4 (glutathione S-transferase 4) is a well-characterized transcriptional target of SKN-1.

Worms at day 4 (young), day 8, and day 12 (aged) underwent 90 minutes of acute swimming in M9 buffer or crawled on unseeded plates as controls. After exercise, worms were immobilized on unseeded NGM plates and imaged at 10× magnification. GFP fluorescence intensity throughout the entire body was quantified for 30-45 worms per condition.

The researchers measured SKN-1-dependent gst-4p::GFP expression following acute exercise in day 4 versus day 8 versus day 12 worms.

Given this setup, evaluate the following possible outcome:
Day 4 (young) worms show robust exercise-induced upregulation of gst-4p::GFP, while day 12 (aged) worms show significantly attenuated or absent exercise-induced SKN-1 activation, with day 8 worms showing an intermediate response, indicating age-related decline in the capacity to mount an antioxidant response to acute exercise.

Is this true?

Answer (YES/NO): NO